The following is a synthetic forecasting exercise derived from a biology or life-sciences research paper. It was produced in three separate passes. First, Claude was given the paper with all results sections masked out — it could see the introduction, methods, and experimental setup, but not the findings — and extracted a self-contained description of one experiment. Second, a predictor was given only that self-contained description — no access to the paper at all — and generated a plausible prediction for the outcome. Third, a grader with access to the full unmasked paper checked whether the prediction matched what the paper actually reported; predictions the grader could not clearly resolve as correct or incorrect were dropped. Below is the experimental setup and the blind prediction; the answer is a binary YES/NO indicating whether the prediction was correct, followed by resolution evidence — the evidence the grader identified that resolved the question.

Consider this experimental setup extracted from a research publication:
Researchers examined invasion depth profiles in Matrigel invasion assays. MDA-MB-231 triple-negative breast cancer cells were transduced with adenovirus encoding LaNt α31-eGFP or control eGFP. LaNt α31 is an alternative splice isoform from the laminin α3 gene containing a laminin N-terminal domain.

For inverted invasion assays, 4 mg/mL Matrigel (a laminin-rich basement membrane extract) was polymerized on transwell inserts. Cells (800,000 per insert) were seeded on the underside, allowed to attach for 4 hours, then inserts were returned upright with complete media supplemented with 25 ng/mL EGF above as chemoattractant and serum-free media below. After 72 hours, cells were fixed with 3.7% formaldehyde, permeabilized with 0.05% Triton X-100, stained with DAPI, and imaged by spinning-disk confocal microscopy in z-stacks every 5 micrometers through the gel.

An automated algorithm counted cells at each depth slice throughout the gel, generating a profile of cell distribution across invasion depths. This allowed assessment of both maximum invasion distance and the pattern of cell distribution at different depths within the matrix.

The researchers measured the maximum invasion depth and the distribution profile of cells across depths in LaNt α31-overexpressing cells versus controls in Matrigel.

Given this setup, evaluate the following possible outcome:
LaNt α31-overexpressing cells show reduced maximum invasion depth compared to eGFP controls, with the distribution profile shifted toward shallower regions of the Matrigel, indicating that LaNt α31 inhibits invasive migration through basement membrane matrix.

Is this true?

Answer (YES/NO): NO